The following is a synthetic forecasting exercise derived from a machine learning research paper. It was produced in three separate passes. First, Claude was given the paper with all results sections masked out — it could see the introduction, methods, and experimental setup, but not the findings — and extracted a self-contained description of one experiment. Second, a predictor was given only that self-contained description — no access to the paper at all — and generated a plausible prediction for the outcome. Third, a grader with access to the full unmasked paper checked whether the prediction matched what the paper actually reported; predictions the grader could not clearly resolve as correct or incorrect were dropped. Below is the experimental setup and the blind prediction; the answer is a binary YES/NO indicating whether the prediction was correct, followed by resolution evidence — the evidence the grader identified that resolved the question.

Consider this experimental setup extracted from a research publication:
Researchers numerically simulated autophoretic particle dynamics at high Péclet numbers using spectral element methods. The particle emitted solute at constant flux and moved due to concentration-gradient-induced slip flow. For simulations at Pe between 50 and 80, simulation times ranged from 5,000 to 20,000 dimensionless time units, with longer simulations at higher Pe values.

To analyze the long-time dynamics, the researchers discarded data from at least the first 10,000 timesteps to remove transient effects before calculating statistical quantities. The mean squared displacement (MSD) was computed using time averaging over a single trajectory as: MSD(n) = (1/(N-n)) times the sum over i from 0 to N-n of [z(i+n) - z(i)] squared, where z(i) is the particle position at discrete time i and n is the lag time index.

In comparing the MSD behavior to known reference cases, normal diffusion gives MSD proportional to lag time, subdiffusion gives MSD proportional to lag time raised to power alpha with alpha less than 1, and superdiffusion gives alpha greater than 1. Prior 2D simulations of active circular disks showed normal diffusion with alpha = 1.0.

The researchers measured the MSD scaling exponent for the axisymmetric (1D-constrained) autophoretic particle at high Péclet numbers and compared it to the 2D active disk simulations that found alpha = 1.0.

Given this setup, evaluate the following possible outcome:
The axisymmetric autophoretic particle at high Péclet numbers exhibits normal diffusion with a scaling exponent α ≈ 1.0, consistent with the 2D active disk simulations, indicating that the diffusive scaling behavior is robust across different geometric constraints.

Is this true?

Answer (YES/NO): NO